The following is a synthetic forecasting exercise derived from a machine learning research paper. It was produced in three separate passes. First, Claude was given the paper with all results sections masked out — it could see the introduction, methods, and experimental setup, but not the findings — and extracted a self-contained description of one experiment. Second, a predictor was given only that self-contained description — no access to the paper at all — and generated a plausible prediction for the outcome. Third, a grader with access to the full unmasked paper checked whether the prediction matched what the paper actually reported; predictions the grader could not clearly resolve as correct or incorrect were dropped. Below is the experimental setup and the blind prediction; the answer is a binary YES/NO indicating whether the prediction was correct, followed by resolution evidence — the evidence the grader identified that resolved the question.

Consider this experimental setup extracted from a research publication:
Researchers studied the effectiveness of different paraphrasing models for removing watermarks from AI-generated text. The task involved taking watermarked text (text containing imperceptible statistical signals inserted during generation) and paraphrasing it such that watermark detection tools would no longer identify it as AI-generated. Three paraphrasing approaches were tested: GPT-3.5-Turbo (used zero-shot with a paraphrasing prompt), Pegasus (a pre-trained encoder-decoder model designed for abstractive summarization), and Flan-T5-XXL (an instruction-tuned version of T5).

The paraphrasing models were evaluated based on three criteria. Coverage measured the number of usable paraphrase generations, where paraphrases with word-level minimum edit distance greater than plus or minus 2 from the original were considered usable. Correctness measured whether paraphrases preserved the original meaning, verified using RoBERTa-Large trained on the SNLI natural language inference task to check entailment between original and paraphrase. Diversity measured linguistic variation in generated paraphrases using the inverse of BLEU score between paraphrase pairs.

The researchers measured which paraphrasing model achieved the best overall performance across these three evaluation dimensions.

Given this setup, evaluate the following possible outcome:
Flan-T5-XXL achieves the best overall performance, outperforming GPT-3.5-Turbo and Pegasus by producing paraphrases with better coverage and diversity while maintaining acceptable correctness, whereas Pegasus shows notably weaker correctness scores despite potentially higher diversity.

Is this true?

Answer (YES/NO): NO